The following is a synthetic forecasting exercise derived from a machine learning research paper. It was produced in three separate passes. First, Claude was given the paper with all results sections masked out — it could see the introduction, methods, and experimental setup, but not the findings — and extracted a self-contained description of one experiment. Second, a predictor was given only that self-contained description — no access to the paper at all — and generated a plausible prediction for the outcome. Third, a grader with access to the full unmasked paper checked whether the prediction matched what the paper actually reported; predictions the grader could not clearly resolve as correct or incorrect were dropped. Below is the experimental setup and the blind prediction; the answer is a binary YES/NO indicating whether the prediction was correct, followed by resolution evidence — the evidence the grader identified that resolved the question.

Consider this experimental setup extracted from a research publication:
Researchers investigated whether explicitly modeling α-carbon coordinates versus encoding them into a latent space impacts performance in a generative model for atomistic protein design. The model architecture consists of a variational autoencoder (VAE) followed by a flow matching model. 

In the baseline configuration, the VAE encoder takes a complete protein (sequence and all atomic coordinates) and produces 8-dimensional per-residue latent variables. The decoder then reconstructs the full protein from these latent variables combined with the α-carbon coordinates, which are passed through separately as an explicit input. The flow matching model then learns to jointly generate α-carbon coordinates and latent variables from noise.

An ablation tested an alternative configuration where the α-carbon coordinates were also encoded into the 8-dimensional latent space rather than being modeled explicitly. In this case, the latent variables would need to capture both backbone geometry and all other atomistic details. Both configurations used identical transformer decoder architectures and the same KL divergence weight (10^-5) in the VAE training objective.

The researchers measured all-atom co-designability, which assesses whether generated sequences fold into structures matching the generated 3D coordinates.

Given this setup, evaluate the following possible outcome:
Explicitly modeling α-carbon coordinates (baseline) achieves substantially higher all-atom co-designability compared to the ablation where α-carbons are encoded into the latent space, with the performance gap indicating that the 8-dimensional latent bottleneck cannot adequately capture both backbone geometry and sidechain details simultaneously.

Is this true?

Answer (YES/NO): YES